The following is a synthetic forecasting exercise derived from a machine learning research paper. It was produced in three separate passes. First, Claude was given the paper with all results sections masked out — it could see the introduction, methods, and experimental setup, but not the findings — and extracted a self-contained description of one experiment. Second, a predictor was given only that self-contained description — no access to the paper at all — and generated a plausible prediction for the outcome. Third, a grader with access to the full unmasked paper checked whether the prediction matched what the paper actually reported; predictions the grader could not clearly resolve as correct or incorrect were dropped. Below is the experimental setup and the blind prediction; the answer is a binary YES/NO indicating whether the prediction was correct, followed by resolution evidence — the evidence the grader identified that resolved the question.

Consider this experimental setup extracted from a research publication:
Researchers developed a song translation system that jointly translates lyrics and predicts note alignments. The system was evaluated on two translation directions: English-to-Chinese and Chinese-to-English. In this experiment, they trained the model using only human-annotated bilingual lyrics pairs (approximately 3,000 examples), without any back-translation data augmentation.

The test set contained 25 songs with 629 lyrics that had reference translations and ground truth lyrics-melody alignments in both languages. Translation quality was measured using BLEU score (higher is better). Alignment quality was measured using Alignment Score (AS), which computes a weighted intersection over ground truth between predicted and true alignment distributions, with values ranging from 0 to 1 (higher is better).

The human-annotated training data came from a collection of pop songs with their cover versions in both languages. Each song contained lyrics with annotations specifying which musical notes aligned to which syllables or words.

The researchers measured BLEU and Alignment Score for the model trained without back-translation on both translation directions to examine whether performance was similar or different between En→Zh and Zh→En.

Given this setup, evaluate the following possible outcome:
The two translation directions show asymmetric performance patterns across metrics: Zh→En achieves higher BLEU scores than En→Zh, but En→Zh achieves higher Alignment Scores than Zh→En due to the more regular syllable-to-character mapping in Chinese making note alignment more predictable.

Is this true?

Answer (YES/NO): NO